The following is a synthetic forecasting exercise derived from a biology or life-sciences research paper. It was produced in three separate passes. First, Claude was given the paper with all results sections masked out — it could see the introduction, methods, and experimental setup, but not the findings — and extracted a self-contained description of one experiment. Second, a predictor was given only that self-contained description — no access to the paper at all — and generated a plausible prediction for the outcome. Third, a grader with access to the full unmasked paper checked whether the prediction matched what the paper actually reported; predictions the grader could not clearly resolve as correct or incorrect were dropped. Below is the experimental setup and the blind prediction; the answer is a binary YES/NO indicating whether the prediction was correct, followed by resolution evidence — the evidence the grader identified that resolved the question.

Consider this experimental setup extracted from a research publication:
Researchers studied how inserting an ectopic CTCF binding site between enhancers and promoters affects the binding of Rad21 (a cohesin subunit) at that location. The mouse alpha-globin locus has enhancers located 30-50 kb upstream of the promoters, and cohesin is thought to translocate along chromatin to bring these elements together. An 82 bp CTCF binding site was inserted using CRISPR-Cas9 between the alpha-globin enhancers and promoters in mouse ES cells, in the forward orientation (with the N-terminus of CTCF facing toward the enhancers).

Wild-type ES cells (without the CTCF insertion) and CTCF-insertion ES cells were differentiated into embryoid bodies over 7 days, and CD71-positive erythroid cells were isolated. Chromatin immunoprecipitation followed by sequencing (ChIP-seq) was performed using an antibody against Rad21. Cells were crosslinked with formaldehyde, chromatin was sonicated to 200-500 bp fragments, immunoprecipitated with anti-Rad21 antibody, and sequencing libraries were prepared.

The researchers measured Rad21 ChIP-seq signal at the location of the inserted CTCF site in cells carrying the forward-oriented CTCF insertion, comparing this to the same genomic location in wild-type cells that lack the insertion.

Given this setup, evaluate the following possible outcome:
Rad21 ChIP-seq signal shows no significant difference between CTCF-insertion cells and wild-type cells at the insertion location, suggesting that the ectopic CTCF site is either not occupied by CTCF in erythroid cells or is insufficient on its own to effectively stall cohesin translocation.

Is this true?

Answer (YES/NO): NO